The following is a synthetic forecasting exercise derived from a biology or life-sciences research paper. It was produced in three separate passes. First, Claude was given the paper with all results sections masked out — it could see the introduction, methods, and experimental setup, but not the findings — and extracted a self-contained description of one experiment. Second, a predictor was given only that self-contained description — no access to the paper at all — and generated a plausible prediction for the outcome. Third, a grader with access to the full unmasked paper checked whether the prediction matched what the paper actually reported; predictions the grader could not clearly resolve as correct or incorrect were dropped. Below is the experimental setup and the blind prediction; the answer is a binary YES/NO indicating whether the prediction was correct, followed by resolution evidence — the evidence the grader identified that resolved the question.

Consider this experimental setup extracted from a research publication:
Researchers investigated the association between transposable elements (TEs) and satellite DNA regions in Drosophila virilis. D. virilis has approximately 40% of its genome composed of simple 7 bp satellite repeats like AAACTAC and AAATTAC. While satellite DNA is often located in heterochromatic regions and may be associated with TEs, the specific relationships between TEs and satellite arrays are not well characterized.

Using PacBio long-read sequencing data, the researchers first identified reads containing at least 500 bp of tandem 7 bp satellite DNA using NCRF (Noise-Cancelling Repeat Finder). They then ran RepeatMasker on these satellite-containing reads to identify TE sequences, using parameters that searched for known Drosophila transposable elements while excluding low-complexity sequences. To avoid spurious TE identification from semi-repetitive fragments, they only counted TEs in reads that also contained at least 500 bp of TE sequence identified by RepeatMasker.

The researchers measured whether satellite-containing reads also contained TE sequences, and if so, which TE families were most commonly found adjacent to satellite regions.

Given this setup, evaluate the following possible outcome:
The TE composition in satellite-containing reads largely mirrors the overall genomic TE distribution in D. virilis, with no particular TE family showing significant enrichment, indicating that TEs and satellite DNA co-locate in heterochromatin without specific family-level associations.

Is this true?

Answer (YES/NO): NO